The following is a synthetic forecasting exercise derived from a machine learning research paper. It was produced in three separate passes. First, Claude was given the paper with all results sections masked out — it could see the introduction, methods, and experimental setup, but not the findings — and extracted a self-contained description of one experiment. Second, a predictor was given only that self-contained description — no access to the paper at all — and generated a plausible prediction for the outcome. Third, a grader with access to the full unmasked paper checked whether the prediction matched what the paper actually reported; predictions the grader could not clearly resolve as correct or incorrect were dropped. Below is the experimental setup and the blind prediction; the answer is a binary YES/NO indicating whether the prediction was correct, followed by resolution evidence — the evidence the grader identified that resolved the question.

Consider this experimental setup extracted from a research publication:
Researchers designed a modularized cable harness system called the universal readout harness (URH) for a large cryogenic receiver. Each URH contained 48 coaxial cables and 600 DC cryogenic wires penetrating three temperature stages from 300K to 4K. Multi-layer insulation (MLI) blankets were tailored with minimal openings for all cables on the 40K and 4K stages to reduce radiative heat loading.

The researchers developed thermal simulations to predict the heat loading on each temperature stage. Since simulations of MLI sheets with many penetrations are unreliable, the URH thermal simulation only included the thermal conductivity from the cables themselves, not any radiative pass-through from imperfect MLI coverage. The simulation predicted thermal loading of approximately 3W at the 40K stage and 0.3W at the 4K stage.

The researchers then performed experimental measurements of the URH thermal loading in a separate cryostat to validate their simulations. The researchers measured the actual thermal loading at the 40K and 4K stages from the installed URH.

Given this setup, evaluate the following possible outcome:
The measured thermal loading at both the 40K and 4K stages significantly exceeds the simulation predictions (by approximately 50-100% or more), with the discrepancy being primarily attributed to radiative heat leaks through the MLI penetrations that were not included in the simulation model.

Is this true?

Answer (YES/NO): NO